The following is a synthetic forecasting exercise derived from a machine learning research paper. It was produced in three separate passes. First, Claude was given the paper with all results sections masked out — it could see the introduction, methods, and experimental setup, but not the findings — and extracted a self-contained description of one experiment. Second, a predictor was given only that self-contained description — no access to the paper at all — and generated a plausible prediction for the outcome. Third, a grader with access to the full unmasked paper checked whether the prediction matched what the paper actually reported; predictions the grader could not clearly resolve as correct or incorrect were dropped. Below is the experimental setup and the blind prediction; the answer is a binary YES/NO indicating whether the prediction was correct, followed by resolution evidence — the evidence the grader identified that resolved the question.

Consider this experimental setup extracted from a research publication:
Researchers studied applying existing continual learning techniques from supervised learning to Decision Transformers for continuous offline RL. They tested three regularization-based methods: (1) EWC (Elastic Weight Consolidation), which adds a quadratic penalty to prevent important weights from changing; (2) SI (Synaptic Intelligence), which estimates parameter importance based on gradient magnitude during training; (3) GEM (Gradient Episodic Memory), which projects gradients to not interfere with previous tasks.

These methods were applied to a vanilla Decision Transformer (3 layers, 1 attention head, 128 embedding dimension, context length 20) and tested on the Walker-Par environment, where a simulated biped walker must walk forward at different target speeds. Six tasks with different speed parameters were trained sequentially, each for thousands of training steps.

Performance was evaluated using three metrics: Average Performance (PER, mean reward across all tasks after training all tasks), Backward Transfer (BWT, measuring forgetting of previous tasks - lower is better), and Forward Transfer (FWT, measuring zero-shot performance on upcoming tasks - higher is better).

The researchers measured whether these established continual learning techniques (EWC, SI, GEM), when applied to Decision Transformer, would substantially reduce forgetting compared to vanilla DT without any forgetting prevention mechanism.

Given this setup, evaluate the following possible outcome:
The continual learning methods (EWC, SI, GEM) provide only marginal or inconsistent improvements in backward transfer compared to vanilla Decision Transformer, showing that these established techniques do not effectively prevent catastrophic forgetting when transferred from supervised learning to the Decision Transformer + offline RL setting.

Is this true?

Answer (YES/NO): NO